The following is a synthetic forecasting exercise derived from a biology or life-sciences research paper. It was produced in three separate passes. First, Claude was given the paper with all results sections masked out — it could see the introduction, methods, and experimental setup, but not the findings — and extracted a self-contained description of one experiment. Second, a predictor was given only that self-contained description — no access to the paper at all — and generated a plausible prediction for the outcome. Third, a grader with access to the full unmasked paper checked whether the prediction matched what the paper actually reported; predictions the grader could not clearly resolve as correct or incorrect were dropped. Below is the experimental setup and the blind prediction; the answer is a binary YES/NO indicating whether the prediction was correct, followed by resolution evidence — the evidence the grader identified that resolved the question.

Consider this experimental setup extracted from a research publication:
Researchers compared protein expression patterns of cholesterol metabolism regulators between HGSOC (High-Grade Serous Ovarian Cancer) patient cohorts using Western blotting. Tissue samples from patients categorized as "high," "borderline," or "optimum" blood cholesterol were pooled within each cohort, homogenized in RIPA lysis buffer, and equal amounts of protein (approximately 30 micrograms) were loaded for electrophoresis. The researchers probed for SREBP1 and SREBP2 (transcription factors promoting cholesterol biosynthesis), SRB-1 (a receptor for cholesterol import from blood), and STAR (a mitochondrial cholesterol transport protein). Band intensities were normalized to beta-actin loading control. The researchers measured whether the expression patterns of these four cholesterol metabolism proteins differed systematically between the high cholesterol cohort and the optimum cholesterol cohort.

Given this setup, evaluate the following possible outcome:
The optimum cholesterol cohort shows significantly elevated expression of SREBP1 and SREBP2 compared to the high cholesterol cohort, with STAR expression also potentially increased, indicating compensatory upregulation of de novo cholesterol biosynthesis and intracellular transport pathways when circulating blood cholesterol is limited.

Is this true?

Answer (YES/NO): NO